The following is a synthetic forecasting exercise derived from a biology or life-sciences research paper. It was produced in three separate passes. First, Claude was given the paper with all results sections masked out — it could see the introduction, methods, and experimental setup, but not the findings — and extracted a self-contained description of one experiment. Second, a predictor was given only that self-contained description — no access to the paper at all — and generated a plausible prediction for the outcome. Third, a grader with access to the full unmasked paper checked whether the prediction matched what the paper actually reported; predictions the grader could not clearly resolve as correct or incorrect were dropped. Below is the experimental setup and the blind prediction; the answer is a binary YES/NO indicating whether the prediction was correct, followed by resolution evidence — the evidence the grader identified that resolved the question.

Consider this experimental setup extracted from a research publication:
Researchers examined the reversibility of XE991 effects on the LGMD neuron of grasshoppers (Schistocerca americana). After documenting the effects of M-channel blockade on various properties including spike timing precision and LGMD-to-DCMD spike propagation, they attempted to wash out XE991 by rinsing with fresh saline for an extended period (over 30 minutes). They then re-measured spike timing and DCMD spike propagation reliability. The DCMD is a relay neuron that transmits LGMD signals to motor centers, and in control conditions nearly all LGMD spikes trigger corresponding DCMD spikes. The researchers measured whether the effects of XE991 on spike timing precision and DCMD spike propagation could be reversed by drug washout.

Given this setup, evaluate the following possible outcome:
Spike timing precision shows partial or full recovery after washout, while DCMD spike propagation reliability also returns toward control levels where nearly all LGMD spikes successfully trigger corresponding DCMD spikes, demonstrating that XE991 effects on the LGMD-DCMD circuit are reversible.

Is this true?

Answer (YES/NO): YES